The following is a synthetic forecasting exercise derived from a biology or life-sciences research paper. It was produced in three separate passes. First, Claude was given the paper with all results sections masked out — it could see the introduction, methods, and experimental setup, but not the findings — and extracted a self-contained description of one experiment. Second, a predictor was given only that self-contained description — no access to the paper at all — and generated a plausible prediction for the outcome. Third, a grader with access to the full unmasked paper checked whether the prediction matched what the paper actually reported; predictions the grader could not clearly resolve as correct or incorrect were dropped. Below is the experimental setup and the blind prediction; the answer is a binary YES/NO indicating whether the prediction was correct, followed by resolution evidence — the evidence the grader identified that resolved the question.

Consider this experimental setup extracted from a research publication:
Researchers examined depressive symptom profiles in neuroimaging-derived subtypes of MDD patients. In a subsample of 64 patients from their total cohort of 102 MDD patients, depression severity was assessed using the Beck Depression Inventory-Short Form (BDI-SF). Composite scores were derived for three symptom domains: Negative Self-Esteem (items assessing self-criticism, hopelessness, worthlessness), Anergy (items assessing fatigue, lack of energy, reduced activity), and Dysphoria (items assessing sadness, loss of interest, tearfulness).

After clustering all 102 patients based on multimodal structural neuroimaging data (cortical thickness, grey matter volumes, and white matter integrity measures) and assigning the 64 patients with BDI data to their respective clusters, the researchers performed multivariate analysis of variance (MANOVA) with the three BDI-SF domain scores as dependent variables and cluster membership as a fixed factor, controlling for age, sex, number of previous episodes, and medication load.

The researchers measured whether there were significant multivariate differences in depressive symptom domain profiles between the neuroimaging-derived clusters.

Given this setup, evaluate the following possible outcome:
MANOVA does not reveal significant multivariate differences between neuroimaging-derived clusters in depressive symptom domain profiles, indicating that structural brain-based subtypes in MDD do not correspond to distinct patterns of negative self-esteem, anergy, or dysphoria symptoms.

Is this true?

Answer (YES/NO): NO